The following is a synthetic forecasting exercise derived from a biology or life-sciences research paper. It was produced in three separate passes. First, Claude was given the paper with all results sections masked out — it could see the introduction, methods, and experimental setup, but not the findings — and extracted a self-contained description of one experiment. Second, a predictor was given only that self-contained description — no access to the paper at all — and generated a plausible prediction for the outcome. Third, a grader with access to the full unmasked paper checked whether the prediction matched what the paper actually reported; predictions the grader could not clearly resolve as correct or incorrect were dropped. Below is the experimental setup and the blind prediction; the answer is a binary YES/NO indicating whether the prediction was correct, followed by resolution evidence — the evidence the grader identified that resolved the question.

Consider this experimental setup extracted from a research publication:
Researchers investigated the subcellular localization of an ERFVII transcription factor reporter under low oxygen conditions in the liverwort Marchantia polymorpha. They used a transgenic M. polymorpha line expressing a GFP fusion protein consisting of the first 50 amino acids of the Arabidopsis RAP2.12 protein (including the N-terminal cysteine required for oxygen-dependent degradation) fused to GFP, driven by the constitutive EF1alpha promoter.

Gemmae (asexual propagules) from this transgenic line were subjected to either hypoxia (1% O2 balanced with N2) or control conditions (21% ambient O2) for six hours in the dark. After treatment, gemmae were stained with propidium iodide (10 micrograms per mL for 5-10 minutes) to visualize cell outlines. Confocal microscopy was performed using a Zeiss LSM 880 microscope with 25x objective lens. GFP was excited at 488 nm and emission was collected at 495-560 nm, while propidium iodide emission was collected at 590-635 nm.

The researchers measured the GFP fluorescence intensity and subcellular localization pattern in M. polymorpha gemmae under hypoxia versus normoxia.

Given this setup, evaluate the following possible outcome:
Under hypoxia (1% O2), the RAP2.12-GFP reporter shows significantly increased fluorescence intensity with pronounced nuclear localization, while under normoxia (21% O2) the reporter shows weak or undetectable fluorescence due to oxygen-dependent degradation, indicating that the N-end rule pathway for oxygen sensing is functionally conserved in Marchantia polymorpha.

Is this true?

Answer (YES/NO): NO